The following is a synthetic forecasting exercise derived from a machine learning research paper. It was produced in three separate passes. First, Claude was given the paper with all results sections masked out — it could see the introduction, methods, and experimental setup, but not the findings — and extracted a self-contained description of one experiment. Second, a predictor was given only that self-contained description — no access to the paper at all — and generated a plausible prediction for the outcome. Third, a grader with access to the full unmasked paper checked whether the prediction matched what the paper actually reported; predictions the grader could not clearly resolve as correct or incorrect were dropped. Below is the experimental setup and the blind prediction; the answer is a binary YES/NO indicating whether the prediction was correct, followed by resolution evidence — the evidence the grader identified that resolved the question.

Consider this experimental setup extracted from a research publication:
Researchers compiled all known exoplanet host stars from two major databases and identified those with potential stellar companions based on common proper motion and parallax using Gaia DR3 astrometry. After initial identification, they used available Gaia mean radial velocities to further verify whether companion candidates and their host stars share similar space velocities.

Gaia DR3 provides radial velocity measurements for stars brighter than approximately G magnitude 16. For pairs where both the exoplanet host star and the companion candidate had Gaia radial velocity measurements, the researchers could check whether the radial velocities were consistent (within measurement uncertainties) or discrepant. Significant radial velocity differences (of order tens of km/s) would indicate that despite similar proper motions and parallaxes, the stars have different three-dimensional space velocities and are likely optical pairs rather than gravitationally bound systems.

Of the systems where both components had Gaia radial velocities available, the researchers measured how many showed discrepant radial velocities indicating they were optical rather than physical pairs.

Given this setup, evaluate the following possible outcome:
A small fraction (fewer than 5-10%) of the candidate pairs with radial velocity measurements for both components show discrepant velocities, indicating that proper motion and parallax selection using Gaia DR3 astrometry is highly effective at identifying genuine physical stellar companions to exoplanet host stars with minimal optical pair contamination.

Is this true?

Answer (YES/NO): NO